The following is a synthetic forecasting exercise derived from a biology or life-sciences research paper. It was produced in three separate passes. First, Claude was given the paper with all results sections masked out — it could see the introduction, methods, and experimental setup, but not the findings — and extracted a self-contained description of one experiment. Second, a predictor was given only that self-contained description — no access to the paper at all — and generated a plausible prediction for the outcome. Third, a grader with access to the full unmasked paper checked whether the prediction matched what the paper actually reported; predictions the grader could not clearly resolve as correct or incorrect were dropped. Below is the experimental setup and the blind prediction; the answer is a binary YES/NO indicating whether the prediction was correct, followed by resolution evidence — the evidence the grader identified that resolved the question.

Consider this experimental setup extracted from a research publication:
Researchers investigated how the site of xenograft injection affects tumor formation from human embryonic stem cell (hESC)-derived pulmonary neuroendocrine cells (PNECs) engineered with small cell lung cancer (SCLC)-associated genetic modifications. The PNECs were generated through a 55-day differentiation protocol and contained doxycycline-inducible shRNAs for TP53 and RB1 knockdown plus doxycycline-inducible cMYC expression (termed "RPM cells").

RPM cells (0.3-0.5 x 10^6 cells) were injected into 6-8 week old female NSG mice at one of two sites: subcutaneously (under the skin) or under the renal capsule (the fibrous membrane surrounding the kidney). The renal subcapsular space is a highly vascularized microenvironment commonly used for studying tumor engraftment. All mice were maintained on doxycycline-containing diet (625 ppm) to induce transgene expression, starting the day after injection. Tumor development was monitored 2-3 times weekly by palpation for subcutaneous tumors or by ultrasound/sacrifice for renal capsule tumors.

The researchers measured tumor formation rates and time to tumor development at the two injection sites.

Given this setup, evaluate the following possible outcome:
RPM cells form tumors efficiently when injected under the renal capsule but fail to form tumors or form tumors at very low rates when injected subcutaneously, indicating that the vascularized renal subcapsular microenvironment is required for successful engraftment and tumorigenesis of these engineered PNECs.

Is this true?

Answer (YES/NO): NO